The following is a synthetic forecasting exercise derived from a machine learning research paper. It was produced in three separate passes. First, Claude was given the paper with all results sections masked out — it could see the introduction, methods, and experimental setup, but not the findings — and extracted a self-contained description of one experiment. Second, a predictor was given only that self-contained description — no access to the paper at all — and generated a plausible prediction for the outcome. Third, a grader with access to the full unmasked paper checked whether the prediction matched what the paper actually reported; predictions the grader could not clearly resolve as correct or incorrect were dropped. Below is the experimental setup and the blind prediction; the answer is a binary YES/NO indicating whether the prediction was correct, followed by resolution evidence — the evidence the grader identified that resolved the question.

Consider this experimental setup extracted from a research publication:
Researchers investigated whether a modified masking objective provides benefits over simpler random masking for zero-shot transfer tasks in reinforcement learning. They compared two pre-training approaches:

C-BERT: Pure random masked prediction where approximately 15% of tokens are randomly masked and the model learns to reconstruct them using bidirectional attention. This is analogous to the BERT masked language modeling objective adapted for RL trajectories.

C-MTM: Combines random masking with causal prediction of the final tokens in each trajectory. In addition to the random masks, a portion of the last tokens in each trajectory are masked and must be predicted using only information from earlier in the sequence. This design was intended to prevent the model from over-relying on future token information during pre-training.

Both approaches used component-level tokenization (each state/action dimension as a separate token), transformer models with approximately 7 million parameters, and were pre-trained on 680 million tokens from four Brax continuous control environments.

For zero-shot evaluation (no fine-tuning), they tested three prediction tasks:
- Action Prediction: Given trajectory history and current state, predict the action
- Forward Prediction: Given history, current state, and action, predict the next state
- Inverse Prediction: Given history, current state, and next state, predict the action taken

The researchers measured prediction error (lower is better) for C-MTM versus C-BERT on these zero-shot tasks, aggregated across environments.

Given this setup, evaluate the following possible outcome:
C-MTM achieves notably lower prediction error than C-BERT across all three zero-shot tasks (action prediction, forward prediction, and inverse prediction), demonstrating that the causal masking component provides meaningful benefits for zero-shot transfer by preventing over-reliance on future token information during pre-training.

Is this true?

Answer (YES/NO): NO